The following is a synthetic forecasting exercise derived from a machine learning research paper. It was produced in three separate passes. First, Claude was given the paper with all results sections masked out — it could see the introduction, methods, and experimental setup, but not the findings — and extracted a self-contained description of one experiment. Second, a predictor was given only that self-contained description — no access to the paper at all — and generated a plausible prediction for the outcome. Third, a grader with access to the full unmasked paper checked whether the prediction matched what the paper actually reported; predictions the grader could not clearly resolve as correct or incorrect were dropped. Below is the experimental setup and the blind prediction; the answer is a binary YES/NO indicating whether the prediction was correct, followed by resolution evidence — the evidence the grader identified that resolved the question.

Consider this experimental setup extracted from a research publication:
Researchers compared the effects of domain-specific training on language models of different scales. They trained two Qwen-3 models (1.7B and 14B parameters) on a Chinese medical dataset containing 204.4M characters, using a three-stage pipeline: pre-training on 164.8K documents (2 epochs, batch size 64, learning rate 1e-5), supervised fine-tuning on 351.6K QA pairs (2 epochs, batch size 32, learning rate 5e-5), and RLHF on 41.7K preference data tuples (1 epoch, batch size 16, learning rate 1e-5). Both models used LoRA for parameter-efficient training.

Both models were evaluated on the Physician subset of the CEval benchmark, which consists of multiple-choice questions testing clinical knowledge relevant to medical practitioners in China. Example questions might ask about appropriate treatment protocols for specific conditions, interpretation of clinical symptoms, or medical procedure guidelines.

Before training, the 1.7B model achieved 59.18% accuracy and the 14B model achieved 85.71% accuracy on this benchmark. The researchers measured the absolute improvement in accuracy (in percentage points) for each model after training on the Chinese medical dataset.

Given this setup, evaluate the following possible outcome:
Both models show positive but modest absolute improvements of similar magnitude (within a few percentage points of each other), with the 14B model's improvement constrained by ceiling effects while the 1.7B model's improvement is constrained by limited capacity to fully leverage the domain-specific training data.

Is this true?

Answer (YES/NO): NO